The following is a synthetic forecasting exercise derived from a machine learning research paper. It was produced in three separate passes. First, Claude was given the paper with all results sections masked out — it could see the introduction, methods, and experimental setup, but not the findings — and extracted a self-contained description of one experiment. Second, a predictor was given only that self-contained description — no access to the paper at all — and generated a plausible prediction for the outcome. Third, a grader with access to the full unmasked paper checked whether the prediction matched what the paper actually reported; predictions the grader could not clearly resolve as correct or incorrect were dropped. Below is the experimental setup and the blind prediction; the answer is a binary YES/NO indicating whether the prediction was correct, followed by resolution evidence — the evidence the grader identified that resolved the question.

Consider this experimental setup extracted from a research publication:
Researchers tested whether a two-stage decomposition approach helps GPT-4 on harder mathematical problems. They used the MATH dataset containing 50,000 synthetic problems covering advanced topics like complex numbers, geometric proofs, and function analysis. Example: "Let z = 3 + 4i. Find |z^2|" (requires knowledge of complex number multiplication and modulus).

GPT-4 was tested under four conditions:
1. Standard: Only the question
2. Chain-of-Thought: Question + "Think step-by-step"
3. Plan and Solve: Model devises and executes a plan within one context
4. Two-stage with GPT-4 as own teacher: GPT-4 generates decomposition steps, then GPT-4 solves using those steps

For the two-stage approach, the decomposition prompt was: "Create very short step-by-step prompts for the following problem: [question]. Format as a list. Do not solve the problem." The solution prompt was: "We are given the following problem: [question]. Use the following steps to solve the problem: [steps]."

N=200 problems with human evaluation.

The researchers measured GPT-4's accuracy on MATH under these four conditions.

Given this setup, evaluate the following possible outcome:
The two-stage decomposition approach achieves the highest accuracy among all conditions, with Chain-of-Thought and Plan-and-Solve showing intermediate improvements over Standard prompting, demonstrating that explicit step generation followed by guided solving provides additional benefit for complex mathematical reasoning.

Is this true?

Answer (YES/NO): NO